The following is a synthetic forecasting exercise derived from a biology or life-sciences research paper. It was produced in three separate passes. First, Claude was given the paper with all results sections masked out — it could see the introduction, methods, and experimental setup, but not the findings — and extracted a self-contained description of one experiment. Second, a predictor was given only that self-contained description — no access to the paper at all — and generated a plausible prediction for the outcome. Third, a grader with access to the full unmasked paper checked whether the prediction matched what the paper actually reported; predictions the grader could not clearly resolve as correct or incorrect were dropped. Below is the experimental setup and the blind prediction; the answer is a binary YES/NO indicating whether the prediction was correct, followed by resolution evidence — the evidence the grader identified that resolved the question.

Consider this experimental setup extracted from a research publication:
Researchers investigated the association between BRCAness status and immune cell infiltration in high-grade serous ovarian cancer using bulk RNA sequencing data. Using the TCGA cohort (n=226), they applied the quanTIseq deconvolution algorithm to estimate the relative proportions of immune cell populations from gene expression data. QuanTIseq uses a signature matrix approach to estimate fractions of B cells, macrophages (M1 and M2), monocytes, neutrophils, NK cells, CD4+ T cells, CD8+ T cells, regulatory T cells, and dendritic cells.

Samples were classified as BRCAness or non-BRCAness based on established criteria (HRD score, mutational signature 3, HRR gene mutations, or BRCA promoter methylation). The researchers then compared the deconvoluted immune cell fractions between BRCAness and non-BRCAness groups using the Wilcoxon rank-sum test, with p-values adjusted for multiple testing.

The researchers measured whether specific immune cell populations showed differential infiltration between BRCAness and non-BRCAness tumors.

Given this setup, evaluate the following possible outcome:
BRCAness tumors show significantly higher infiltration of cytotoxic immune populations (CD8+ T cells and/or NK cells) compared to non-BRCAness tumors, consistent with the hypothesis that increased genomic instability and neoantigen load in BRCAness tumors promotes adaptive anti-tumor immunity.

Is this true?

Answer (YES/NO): YES